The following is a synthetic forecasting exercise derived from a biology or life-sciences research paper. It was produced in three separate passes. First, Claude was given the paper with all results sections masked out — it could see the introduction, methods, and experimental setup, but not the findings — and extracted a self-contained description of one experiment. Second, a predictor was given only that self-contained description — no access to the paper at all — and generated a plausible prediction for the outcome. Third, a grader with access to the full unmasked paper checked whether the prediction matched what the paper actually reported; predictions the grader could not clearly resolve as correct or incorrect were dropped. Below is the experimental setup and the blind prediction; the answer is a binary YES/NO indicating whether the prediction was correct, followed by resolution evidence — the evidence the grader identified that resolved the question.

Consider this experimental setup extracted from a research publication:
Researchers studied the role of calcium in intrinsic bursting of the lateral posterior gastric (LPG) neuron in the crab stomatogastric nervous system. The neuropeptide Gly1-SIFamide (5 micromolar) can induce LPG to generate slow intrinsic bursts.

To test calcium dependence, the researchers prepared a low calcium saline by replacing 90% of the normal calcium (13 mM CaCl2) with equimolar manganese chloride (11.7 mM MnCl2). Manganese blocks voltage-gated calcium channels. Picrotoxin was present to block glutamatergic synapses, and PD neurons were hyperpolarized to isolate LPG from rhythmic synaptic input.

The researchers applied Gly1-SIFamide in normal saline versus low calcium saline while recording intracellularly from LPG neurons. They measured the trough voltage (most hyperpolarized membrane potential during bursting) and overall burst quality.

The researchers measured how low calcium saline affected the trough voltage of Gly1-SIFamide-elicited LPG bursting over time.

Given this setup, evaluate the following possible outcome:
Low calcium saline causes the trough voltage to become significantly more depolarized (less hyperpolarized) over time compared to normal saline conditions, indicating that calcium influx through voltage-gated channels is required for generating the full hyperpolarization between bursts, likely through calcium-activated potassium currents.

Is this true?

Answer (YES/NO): YES